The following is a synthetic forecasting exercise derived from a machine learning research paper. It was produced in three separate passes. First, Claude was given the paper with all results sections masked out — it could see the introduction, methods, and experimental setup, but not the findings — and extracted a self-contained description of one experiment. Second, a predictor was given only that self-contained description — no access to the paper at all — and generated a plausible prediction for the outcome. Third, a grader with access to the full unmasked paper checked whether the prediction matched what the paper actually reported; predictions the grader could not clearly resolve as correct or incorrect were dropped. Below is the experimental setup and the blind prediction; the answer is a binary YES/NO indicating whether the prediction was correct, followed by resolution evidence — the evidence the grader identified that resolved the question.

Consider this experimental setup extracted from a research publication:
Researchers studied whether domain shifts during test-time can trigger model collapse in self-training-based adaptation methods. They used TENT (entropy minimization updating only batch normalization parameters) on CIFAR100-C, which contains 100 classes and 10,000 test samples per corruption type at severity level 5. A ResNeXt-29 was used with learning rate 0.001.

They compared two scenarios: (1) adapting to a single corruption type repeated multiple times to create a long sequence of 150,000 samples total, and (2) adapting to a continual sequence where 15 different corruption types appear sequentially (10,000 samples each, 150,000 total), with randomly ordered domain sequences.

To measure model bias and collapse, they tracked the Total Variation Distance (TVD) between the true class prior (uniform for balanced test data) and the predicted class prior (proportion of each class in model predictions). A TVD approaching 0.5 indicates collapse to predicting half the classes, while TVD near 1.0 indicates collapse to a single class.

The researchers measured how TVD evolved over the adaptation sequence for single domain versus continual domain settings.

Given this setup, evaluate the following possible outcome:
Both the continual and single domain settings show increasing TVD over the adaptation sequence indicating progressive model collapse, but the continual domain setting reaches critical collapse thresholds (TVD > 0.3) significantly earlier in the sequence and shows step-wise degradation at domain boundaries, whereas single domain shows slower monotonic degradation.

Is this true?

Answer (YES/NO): NO